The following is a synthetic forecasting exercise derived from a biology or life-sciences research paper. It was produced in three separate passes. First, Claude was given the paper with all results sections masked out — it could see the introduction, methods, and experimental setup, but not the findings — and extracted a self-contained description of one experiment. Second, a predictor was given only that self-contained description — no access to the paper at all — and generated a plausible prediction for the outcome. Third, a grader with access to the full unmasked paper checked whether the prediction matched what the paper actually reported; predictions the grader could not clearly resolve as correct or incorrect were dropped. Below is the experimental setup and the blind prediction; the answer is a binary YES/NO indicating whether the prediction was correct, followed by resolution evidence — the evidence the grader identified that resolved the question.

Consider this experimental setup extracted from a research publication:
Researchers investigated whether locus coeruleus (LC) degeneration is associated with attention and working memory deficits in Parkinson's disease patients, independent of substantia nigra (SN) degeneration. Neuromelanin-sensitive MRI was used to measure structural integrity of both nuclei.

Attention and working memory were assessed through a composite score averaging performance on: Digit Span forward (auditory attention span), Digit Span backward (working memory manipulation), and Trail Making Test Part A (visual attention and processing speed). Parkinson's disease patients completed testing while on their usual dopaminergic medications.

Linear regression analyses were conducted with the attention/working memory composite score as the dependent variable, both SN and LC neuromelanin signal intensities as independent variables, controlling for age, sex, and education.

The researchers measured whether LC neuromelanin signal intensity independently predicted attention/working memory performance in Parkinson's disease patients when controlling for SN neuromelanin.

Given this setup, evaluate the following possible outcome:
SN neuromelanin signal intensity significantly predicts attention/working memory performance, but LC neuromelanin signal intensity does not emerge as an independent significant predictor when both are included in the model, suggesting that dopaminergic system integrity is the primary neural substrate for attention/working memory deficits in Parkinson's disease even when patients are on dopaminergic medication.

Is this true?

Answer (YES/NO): NO